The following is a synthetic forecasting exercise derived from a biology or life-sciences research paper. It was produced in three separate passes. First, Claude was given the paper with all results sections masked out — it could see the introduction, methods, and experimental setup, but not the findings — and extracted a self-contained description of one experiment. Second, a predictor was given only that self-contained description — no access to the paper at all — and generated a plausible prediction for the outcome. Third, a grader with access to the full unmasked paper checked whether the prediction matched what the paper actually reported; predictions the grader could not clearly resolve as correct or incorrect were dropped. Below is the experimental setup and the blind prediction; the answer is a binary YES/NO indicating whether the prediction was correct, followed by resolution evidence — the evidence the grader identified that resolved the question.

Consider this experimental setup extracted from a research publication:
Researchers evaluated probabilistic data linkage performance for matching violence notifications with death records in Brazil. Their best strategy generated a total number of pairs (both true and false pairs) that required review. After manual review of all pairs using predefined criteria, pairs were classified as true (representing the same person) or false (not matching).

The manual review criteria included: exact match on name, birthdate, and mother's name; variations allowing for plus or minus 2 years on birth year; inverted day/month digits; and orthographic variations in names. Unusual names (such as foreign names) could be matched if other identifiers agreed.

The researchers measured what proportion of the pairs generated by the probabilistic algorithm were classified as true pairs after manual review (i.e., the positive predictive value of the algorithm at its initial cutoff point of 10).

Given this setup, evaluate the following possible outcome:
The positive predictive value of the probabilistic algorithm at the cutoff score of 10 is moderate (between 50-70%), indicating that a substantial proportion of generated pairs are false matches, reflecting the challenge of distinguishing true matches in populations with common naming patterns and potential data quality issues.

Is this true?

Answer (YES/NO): NO